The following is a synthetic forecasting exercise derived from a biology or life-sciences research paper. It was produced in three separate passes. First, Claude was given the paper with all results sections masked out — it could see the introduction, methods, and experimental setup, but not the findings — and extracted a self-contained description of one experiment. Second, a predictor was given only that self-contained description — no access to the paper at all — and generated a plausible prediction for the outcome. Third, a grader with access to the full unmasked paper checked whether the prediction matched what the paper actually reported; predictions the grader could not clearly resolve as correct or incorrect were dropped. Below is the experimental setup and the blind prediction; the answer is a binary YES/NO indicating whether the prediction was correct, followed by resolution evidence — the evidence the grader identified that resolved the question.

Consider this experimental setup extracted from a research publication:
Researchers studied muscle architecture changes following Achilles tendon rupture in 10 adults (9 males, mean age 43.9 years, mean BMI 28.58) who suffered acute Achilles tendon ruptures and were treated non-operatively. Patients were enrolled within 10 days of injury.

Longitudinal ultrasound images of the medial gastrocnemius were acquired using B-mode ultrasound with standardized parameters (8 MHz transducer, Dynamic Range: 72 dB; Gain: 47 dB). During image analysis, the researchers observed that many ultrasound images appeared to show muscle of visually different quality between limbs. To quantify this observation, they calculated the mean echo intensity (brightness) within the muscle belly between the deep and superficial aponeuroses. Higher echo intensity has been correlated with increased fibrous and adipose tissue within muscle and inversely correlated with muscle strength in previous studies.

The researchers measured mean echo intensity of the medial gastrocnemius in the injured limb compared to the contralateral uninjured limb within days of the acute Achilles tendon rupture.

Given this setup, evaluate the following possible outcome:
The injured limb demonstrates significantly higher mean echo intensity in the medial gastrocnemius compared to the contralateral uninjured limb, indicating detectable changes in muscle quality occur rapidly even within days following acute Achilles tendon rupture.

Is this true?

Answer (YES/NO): NO